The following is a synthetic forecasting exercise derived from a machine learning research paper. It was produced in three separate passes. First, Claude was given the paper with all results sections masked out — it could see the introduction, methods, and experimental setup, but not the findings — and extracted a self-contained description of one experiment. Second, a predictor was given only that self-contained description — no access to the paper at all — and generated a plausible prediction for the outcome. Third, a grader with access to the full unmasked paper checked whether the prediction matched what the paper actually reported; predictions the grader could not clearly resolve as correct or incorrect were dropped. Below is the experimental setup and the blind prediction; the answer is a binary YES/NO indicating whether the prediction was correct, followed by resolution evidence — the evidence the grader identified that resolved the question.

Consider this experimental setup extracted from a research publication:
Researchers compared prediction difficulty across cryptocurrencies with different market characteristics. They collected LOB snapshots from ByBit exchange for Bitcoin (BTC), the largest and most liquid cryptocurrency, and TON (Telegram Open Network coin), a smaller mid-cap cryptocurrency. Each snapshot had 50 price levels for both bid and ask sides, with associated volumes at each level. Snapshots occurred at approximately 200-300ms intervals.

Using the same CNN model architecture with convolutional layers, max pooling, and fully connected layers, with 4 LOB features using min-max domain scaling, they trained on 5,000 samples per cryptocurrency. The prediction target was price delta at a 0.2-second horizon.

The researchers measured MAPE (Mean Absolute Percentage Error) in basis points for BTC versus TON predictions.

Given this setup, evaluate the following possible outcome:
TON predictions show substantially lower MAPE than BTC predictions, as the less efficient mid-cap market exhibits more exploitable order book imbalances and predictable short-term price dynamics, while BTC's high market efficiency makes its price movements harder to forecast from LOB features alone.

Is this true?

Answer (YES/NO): NO